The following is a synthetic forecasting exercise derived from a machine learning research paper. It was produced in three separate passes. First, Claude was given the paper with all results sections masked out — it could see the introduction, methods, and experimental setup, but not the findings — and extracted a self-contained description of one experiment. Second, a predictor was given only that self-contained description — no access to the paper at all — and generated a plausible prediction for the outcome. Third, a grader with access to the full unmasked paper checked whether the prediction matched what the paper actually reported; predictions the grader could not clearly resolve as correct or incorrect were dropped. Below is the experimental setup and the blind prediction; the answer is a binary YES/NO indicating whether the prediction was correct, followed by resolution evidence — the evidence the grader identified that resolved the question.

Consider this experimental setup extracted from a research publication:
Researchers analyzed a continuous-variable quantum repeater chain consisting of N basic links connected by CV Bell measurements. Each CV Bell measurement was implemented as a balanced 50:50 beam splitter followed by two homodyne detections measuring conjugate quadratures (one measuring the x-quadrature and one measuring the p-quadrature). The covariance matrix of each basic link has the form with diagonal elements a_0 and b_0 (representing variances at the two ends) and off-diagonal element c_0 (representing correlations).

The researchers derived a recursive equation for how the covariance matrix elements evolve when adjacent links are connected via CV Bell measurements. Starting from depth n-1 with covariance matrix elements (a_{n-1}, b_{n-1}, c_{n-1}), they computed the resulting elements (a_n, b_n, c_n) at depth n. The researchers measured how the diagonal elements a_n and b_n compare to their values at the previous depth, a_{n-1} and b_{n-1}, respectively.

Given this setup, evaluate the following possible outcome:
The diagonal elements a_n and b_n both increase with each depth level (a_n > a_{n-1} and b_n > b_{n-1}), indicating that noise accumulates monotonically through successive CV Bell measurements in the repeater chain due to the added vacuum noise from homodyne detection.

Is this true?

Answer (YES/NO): NO